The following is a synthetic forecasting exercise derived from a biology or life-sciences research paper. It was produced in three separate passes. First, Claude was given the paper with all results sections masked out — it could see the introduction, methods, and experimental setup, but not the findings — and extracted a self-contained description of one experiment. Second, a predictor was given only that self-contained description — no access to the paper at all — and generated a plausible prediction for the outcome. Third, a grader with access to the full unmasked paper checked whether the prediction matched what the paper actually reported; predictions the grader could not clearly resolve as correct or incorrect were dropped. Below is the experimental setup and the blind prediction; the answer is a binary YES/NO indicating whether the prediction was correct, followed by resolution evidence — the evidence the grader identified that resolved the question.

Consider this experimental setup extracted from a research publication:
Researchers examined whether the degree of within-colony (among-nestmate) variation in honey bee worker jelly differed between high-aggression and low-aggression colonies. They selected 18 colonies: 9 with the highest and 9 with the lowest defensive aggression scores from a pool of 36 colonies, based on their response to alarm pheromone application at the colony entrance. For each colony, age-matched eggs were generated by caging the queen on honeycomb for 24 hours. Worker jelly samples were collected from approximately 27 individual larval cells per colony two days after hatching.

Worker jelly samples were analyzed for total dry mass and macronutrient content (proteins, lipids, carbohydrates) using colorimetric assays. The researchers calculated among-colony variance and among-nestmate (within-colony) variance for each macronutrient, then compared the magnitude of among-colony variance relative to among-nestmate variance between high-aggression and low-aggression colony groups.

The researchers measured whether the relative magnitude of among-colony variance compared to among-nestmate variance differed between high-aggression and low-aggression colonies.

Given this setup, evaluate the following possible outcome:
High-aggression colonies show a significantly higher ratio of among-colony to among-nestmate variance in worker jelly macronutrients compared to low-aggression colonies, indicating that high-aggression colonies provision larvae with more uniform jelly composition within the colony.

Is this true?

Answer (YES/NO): NO